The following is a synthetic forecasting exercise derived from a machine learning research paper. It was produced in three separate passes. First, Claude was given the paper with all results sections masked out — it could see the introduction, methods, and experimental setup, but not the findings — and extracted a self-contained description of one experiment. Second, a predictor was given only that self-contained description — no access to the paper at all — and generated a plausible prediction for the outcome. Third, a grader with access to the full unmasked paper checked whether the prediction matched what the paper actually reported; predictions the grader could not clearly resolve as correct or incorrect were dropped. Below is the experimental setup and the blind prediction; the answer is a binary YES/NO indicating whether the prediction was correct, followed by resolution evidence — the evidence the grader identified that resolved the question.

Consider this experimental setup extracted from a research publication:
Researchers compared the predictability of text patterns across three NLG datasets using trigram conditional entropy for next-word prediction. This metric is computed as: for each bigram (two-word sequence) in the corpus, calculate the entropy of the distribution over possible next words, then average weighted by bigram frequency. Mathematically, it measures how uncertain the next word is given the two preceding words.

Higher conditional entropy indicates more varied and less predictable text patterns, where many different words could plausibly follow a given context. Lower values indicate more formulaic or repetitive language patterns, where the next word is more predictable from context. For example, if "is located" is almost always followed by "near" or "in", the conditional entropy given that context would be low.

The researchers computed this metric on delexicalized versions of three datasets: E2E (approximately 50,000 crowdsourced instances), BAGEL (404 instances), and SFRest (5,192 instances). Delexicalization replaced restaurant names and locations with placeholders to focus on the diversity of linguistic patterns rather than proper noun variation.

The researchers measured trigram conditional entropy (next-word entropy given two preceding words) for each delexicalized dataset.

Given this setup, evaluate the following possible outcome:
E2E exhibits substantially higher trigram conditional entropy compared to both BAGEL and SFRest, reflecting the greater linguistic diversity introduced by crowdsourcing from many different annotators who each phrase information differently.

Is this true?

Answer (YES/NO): YES